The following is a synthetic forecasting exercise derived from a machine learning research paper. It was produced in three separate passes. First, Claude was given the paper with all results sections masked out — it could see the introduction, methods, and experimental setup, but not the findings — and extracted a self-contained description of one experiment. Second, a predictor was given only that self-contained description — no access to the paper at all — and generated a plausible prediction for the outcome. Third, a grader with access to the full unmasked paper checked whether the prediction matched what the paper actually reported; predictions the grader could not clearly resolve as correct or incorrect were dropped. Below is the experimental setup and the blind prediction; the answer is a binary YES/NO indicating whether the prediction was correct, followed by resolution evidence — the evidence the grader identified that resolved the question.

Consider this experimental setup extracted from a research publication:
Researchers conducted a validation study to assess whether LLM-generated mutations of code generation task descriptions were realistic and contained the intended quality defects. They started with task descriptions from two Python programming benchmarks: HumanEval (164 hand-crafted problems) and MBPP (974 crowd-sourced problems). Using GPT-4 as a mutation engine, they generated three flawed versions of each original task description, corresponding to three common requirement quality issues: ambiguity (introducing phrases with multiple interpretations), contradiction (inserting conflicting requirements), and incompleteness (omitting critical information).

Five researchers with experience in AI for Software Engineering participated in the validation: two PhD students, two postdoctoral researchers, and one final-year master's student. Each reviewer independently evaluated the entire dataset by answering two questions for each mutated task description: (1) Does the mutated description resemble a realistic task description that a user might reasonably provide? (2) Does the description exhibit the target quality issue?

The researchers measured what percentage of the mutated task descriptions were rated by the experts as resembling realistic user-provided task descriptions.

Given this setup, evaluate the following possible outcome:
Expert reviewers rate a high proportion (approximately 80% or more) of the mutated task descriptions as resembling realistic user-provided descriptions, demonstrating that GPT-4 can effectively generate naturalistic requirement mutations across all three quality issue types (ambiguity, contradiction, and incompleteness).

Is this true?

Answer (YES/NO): YES